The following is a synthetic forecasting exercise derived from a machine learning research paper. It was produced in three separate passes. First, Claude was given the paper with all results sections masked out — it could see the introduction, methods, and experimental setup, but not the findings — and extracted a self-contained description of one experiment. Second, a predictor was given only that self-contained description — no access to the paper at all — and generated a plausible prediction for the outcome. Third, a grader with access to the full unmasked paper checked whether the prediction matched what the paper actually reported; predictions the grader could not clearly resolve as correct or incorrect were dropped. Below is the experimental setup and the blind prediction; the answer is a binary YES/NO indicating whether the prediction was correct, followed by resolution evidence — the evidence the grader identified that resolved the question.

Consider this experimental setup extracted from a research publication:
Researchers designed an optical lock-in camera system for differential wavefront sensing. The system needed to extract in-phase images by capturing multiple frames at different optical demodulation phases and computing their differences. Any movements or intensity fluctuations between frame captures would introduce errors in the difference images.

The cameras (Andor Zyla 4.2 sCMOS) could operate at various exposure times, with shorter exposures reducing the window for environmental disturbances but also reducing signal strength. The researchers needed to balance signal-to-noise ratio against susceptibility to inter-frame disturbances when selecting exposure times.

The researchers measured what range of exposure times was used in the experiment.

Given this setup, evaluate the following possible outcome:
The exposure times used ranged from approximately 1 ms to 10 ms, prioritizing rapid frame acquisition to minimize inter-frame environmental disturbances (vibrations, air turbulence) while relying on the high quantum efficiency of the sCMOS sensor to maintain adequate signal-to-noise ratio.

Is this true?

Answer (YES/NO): NO